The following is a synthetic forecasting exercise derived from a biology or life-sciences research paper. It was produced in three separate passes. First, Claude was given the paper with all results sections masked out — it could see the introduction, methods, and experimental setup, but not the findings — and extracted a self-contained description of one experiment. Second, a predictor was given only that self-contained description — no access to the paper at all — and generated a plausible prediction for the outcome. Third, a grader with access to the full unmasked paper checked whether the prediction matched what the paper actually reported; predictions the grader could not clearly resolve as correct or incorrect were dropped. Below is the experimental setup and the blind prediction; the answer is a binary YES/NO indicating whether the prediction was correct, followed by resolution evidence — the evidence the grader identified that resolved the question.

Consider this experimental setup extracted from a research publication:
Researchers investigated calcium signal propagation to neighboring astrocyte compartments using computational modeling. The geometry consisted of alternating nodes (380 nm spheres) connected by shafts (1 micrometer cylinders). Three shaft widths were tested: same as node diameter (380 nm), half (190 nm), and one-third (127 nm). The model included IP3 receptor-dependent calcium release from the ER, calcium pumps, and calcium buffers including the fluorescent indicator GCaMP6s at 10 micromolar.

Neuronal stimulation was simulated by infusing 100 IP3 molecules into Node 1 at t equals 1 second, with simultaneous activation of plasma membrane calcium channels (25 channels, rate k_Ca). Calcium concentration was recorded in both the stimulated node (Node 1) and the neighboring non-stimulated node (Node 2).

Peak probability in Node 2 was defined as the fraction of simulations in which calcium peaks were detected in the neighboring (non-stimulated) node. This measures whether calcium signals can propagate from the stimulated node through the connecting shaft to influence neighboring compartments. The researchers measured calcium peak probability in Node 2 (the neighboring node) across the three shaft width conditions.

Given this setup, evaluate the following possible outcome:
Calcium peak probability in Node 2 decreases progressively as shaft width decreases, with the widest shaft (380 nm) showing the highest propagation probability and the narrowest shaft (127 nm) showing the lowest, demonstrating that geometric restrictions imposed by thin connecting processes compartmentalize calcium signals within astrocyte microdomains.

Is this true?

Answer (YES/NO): NO